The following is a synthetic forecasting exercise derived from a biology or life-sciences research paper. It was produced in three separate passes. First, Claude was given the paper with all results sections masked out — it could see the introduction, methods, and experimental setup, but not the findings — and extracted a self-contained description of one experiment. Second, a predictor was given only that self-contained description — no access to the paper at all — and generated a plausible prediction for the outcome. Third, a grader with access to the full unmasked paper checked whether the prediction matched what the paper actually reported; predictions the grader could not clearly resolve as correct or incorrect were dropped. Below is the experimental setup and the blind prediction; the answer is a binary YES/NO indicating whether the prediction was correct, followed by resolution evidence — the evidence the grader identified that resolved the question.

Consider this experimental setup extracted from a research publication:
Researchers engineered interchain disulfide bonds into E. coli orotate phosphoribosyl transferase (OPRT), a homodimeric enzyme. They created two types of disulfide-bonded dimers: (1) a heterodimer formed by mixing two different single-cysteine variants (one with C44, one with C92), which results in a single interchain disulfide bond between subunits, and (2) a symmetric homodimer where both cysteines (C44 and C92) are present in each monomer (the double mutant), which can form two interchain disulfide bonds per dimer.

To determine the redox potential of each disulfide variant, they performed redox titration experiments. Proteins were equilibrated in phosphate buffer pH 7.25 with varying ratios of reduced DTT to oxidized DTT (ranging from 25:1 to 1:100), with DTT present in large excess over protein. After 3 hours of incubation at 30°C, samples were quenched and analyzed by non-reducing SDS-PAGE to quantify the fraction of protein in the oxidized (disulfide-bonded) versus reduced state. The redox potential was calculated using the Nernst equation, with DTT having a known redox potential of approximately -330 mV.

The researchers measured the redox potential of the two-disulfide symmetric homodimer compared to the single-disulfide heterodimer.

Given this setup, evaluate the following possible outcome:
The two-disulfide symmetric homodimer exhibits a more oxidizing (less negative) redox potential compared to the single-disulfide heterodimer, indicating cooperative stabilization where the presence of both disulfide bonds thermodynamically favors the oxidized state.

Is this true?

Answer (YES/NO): NO